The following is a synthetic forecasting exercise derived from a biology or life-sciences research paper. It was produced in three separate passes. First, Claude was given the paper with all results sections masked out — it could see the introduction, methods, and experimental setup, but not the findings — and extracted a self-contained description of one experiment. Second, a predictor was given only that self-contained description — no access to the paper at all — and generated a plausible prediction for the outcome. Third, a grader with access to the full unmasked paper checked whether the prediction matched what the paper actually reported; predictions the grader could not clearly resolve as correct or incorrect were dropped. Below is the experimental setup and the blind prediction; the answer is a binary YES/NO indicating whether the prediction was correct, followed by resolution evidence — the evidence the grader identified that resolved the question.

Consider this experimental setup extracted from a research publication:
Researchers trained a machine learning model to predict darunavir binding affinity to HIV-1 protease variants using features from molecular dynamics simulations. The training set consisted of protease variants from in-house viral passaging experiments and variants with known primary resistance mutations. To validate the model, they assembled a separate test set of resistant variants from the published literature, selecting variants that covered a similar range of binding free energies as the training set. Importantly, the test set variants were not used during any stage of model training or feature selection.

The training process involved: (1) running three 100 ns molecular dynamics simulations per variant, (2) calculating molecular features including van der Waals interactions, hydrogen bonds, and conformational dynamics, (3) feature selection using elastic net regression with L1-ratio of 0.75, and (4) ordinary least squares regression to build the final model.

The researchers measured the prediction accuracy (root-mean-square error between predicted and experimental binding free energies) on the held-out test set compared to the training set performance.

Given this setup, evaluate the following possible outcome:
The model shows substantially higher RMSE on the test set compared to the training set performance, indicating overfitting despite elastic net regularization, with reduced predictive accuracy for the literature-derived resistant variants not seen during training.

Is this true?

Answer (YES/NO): NO